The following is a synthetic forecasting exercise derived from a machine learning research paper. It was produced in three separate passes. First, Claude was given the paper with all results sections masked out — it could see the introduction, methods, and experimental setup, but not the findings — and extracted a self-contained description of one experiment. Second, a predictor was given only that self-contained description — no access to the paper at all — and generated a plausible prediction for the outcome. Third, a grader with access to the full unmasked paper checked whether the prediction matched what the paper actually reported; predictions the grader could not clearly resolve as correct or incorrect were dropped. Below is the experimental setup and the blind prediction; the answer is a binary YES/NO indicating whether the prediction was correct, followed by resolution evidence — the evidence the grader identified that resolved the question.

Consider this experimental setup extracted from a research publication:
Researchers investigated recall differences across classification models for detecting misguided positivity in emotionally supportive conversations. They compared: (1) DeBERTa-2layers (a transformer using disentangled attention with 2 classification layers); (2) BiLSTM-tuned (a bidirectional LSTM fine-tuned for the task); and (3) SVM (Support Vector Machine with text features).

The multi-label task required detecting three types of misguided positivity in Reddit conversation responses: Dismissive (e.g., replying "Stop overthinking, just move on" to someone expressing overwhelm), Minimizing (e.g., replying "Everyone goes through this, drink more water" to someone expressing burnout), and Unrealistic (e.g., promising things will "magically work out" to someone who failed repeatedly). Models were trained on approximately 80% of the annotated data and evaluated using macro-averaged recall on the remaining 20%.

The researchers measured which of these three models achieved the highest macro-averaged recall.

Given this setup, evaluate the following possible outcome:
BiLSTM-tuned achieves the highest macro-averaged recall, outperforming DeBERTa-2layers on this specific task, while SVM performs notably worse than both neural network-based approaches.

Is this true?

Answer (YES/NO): NO